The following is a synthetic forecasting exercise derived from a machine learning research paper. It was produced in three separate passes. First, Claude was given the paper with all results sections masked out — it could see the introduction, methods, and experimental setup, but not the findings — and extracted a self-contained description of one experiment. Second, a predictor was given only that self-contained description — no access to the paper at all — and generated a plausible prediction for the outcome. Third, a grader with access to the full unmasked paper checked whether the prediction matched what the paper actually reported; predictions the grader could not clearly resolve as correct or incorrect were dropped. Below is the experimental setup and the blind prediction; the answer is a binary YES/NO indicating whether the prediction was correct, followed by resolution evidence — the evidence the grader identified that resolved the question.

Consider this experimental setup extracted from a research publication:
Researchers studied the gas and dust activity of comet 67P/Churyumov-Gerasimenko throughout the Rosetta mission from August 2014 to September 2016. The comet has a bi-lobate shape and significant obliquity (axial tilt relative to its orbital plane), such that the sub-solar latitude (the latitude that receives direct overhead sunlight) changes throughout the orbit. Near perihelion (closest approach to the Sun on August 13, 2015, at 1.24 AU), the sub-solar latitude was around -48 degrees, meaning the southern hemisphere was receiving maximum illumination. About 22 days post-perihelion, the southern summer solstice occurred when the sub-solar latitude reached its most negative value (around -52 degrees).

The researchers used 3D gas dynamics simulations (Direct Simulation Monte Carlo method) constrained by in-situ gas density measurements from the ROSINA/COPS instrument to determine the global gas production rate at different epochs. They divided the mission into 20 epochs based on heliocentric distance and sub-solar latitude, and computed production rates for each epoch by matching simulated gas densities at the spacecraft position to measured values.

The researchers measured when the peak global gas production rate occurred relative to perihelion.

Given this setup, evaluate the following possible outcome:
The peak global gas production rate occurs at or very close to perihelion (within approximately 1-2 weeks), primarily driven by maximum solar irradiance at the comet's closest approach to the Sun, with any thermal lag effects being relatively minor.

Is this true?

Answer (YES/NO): NO